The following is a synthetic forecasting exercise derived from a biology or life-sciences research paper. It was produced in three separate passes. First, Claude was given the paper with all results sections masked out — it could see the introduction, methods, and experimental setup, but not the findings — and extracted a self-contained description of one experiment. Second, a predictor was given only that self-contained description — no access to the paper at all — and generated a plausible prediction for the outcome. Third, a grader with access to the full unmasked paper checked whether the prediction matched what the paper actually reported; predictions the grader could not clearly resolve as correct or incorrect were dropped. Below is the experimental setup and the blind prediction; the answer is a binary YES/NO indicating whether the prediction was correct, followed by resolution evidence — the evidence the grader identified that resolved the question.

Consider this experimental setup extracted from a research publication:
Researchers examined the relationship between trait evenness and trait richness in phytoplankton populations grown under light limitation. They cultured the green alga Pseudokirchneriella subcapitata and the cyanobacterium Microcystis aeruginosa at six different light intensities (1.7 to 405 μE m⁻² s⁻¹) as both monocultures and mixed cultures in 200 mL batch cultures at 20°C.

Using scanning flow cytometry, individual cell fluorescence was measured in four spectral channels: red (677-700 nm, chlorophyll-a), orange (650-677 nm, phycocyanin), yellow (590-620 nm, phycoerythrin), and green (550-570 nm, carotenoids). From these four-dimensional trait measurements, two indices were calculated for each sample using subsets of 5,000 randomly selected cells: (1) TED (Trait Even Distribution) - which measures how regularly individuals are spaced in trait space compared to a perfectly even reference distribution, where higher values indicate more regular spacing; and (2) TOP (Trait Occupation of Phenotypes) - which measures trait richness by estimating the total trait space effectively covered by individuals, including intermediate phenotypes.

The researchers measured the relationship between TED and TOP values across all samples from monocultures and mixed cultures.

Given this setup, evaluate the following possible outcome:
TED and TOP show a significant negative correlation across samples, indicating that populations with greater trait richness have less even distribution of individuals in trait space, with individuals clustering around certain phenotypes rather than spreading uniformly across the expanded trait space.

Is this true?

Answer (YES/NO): NO